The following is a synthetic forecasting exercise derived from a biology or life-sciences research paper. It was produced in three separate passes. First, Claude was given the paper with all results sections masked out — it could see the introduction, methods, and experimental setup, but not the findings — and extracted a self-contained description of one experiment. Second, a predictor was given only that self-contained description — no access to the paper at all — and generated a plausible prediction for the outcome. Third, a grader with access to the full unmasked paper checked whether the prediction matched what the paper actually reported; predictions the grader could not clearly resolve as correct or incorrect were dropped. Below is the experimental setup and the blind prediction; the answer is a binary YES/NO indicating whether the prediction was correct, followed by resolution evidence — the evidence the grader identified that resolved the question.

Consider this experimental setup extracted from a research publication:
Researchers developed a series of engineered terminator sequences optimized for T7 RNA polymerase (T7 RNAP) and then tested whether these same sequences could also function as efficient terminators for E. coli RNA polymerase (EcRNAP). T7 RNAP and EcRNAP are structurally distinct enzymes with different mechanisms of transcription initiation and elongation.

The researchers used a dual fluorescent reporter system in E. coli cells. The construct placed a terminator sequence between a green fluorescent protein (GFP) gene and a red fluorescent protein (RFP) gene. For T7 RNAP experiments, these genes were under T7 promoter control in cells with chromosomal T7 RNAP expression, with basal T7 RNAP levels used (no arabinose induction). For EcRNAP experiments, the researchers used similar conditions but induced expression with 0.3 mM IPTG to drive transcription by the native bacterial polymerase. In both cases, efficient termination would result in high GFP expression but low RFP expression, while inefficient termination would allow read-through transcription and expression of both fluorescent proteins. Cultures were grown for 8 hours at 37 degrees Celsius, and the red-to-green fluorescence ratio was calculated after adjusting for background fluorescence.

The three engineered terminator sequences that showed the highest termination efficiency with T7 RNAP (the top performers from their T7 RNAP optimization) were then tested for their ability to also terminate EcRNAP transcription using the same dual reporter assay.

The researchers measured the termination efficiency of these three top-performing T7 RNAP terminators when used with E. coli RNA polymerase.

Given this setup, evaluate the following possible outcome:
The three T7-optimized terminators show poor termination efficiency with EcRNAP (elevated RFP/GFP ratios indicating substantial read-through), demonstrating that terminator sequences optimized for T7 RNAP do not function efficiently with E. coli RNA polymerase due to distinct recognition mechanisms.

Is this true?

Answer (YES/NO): NO